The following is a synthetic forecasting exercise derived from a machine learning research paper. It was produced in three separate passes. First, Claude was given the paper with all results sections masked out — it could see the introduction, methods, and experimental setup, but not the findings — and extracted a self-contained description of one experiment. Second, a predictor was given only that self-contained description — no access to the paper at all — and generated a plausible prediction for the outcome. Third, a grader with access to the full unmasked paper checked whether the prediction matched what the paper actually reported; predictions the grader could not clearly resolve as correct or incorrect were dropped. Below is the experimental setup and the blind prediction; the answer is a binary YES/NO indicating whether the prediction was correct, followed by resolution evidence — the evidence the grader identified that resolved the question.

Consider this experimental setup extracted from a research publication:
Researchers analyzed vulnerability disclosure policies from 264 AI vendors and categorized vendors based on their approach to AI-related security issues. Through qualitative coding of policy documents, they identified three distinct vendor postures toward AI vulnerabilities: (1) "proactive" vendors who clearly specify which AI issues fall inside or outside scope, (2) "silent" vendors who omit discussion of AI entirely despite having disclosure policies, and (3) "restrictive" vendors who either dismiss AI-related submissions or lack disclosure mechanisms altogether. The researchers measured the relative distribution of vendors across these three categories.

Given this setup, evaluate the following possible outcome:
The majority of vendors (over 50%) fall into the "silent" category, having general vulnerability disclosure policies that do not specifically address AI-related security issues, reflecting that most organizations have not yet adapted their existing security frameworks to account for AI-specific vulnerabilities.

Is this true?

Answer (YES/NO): NO